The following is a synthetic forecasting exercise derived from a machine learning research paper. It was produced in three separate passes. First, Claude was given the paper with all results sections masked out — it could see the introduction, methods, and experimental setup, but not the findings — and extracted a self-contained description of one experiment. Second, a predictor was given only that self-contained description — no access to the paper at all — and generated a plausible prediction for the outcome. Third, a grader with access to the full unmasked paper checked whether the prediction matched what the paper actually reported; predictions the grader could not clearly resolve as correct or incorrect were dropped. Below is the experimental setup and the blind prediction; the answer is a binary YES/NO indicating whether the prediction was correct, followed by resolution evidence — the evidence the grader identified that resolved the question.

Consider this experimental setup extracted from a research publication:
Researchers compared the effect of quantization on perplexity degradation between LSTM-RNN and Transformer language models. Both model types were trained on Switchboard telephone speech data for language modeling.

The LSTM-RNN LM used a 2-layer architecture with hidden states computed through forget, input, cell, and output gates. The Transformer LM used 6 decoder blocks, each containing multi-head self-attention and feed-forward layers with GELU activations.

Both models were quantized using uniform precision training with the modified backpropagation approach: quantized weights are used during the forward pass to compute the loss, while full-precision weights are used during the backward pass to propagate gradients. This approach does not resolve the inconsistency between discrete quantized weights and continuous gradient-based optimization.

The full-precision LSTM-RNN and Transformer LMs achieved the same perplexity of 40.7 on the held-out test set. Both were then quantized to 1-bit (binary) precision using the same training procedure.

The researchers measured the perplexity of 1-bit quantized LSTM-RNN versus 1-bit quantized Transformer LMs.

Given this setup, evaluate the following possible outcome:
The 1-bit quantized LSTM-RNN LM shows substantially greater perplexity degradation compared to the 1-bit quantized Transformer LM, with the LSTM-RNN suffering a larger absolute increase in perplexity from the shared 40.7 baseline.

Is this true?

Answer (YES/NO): NO